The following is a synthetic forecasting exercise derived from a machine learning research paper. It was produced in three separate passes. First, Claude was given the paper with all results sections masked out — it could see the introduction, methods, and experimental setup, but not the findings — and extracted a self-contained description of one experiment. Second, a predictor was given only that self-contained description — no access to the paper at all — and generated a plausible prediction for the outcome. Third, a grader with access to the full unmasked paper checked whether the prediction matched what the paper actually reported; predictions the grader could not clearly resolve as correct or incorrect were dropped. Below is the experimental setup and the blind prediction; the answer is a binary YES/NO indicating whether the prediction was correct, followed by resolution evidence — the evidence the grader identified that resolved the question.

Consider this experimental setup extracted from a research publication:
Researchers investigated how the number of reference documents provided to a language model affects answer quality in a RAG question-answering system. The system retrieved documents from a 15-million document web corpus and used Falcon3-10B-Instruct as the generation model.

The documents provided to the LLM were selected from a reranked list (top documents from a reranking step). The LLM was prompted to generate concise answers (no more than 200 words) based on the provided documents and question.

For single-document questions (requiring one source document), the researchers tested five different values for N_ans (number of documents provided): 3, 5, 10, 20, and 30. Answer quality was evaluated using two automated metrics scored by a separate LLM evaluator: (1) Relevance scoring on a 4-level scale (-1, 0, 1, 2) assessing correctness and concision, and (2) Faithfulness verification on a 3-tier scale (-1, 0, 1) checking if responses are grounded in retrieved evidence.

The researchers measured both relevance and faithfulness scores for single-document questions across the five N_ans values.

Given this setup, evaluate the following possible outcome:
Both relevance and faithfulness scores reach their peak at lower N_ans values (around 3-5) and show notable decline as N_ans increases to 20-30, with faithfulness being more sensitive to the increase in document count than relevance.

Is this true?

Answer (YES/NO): NO